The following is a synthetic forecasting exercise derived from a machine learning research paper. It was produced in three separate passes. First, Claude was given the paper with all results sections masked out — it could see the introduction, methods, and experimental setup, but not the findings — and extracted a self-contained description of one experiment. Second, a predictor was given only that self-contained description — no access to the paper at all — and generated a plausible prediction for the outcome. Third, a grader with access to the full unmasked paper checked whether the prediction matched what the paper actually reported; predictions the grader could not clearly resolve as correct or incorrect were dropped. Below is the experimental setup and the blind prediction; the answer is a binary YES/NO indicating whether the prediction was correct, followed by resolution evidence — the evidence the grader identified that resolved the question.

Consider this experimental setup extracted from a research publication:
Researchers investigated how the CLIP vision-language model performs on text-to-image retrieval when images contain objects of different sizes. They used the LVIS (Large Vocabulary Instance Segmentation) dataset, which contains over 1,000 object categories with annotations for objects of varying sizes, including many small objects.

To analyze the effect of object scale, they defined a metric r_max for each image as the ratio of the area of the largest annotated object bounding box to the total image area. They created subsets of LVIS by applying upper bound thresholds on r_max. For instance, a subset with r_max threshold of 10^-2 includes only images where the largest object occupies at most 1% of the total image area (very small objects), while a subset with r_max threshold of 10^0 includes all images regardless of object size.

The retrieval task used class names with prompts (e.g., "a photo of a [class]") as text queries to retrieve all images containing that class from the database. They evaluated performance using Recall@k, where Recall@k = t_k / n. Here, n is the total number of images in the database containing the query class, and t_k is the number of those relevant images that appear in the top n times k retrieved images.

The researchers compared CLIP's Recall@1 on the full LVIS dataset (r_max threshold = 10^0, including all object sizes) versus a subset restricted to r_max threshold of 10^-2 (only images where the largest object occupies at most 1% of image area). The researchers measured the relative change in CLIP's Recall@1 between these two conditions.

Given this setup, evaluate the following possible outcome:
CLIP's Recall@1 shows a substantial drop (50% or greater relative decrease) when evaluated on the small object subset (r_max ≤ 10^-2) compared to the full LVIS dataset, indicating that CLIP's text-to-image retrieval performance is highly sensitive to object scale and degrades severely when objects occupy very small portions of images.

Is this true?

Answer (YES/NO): YES